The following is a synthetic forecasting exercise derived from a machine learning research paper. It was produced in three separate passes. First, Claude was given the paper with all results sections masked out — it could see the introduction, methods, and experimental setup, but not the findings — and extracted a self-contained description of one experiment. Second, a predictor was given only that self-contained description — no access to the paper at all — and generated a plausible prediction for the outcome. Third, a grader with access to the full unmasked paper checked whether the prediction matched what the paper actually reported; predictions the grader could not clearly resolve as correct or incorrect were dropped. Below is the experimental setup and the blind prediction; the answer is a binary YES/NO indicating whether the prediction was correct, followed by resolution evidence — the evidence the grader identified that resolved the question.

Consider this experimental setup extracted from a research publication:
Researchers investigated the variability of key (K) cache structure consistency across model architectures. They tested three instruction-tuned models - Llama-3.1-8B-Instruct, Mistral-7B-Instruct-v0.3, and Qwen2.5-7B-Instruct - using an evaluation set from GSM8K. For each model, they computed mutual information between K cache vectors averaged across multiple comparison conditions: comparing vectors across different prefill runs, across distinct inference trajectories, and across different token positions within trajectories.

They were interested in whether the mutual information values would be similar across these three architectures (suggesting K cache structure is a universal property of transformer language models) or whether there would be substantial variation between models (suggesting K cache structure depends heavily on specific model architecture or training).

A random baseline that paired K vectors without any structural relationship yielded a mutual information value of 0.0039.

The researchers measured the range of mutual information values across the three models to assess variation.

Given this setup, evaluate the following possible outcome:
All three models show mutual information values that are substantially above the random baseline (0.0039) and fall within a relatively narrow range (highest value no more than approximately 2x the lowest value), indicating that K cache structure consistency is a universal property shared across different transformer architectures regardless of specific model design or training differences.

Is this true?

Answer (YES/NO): NO